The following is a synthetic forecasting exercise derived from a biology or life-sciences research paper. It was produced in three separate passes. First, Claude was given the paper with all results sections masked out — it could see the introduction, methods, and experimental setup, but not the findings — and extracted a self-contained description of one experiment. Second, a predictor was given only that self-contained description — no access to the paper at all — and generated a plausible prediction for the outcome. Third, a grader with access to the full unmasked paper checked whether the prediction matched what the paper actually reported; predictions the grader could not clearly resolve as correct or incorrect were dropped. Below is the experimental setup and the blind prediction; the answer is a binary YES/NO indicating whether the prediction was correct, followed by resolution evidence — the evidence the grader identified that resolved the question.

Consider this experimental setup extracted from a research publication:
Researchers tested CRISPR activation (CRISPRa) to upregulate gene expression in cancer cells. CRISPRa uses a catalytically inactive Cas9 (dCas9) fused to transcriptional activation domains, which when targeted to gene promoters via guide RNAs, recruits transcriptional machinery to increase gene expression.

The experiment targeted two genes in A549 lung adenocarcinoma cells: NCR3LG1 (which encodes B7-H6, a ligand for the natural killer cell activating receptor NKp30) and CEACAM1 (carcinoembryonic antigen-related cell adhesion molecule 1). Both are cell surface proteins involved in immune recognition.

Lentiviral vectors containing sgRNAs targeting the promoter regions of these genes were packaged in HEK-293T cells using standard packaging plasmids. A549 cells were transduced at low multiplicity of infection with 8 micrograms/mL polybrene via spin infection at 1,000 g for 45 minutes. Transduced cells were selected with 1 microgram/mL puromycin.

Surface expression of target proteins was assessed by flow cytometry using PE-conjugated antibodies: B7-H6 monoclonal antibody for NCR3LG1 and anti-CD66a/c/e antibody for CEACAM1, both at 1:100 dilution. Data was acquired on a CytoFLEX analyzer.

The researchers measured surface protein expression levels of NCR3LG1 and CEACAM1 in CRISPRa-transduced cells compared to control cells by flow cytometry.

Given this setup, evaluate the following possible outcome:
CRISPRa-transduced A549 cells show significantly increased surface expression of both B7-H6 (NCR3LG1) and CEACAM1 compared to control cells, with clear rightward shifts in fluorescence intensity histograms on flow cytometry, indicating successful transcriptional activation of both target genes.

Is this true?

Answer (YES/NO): YES